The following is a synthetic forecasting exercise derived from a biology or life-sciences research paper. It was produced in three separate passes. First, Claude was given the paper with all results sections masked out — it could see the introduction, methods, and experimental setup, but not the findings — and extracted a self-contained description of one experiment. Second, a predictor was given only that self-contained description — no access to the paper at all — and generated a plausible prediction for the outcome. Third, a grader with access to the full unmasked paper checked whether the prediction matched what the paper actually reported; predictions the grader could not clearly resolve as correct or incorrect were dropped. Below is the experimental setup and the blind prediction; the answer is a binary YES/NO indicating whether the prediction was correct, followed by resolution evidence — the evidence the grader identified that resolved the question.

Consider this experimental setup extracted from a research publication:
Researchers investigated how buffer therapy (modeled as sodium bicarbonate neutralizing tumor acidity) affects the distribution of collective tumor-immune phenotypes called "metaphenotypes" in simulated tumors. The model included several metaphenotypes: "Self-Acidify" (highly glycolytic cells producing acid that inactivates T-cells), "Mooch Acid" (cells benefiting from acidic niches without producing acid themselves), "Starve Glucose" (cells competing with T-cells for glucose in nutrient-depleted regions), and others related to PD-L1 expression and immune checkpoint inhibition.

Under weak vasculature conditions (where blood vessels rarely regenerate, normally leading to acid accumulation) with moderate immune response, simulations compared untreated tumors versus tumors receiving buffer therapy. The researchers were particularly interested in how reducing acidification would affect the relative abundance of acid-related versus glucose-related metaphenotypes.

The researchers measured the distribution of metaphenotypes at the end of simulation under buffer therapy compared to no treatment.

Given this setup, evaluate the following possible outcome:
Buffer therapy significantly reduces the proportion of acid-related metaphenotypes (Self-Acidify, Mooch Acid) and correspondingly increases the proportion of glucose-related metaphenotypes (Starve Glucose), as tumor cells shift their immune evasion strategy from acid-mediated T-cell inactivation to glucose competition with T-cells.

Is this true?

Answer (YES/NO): NO